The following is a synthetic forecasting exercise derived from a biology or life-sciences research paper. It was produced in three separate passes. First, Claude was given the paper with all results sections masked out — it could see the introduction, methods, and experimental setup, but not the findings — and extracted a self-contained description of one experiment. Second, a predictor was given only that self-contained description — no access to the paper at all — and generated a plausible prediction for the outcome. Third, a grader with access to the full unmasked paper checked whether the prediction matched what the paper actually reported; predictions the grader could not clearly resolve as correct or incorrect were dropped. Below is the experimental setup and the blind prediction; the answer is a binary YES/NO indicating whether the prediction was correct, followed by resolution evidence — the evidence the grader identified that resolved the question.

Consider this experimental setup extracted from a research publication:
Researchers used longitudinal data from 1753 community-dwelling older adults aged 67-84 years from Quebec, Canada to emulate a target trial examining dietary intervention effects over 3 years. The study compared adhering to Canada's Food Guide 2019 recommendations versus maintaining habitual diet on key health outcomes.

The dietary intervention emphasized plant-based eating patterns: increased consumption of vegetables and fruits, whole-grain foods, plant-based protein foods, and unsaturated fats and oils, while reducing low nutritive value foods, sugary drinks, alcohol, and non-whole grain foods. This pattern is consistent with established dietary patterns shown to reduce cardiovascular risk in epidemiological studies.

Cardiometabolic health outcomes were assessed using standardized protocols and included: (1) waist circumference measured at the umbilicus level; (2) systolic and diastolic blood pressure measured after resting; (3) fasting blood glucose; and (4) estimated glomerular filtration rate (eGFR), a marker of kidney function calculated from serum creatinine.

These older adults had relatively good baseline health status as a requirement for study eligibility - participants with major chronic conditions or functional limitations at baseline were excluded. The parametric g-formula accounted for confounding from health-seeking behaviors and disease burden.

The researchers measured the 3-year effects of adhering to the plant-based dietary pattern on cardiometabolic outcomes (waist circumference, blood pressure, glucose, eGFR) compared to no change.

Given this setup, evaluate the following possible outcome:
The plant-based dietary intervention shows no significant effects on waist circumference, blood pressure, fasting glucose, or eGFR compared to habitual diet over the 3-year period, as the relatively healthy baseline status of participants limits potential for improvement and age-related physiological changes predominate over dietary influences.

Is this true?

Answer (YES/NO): NO